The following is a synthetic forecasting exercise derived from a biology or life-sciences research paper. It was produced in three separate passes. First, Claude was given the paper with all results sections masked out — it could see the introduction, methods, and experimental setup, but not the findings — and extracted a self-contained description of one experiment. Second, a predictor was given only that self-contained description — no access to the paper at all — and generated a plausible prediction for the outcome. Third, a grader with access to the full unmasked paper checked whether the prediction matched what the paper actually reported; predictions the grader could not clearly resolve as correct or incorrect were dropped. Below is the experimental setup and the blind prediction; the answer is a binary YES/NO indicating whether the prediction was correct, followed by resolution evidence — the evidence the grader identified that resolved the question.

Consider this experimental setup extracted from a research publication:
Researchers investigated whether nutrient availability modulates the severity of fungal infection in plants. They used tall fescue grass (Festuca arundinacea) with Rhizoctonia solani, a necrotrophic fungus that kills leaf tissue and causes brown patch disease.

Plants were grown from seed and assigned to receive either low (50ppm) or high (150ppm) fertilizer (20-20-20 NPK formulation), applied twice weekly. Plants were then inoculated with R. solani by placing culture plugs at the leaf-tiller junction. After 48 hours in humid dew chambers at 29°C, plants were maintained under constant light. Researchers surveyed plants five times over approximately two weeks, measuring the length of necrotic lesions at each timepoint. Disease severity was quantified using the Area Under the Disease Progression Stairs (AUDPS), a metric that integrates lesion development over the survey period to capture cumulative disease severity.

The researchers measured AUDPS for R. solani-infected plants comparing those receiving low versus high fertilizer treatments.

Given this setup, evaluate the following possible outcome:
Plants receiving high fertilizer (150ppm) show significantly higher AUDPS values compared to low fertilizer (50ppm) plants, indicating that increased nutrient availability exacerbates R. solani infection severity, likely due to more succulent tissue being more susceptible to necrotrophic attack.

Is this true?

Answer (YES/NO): NO